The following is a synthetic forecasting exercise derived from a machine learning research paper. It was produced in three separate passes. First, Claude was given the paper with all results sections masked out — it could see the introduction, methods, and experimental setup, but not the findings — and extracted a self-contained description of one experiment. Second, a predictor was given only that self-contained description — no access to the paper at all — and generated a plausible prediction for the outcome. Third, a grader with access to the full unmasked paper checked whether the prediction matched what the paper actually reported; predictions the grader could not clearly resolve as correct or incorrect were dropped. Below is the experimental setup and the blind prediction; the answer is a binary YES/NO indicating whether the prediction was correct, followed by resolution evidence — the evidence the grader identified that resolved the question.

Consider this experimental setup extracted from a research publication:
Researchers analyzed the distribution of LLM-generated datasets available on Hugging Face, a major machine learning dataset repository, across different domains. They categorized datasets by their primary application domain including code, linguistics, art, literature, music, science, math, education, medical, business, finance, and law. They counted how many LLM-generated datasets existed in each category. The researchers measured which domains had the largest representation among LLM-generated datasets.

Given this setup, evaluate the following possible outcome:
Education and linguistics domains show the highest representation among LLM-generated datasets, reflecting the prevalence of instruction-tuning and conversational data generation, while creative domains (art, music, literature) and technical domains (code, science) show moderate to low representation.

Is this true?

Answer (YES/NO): NO